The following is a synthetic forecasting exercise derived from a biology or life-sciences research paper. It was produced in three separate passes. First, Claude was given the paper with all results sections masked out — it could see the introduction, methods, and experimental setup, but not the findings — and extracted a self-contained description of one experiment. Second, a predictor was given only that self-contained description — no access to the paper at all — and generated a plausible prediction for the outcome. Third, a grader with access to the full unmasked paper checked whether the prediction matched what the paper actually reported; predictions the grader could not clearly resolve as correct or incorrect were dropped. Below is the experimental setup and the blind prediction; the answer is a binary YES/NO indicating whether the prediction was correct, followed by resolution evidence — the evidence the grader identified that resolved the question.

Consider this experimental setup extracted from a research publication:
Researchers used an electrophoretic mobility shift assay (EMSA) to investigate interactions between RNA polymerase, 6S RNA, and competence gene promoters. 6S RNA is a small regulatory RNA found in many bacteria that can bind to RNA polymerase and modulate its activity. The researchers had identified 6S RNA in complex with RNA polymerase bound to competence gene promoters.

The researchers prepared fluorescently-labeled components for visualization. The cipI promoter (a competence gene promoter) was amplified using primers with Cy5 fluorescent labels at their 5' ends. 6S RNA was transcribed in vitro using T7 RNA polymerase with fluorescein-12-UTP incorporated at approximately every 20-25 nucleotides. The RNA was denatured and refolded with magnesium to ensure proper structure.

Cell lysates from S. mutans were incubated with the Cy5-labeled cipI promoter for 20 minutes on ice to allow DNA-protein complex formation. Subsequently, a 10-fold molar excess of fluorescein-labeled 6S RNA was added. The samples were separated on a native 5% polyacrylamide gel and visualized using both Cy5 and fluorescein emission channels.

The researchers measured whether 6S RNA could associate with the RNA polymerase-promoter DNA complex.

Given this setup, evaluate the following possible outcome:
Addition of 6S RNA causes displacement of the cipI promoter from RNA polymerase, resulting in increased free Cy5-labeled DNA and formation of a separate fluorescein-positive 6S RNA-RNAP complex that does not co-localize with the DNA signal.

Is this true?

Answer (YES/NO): NO